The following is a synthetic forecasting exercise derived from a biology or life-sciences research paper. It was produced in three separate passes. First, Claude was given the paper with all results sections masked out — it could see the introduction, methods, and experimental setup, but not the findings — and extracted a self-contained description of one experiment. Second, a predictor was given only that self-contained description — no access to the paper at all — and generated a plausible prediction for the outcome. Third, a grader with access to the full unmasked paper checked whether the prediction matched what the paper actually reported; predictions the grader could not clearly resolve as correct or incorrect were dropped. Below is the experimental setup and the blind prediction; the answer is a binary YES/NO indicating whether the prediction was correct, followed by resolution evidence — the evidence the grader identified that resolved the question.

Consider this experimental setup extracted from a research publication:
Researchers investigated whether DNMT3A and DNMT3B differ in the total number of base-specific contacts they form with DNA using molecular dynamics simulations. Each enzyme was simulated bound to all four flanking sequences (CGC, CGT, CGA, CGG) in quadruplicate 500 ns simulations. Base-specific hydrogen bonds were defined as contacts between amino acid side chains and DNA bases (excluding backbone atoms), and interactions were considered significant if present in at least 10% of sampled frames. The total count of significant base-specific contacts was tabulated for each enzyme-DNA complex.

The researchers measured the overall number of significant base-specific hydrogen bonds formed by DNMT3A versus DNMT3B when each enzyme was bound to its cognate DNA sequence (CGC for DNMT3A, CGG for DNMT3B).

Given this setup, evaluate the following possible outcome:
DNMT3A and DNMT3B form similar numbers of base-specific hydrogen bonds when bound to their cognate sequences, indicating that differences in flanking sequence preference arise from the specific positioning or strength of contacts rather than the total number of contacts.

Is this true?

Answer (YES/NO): NO